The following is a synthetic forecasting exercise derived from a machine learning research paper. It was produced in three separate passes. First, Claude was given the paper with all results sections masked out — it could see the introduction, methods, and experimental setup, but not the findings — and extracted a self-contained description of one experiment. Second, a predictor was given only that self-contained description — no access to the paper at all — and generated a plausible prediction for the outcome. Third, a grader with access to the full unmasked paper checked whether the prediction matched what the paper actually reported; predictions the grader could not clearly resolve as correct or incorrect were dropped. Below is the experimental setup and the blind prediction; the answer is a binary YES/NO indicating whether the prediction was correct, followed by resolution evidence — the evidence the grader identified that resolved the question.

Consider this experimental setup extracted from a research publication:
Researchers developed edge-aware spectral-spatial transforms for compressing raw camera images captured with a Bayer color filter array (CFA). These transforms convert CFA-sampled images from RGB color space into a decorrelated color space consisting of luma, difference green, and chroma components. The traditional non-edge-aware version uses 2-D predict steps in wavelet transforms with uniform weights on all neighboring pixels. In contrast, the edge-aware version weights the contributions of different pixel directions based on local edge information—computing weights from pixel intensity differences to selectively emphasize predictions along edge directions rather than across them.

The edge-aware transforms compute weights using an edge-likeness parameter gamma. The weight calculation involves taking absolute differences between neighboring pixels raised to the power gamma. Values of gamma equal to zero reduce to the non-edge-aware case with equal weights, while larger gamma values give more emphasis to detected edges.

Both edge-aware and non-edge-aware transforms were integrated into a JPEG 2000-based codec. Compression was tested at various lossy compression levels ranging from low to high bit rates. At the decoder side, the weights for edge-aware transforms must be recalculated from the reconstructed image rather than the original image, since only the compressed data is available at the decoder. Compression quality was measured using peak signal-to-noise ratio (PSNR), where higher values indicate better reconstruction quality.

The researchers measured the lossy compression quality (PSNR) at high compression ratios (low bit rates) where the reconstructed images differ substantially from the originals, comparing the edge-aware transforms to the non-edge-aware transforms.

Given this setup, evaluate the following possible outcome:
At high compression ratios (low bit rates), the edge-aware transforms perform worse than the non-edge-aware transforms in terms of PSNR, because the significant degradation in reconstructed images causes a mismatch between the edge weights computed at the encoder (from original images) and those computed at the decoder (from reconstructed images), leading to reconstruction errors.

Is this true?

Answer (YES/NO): YES